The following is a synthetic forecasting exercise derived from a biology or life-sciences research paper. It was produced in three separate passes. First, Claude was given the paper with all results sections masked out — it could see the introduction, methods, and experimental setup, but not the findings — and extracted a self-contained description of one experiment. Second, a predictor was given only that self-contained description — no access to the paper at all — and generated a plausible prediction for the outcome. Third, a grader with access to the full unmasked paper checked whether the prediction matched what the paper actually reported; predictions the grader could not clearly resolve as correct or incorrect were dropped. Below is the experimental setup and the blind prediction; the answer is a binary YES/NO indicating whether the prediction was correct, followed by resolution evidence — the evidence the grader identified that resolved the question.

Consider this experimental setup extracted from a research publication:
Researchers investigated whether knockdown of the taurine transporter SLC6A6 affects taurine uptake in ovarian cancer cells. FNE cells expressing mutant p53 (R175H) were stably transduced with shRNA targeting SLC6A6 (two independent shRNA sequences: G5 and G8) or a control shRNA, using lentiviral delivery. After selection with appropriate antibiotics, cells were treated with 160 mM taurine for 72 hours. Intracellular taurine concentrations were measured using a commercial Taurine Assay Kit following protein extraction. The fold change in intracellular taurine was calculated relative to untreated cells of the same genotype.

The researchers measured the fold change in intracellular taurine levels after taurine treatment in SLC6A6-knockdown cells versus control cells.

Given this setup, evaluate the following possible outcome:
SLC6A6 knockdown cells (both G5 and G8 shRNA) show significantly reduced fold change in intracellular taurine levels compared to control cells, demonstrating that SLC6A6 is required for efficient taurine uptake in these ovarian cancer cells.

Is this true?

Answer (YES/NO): NO